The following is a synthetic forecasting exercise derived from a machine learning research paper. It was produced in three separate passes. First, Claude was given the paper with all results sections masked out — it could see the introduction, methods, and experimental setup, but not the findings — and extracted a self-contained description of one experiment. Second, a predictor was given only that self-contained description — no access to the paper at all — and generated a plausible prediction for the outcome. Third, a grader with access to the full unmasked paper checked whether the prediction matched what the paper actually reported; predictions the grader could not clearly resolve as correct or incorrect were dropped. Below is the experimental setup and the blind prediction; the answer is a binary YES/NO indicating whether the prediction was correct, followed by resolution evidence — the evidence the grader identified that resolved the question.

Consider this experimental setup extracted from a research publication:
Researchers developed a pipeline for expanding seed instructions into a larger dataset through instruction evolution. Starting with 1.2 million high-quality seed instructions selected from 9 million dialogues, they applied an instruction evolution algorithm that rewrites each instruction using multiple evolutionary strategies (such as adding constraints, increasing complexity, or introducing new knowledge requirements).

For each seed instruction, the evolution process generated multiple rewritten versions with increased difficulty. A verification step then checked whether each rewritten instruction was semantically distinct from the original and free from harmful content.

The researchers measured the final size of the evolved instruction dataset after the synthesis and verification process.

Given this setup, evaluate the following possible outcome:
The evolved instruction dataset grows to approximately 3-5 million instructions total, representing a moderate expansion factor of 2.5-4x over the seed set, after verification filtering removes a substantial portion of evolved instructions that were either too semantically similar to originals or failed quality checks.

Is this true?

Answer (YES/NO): NO